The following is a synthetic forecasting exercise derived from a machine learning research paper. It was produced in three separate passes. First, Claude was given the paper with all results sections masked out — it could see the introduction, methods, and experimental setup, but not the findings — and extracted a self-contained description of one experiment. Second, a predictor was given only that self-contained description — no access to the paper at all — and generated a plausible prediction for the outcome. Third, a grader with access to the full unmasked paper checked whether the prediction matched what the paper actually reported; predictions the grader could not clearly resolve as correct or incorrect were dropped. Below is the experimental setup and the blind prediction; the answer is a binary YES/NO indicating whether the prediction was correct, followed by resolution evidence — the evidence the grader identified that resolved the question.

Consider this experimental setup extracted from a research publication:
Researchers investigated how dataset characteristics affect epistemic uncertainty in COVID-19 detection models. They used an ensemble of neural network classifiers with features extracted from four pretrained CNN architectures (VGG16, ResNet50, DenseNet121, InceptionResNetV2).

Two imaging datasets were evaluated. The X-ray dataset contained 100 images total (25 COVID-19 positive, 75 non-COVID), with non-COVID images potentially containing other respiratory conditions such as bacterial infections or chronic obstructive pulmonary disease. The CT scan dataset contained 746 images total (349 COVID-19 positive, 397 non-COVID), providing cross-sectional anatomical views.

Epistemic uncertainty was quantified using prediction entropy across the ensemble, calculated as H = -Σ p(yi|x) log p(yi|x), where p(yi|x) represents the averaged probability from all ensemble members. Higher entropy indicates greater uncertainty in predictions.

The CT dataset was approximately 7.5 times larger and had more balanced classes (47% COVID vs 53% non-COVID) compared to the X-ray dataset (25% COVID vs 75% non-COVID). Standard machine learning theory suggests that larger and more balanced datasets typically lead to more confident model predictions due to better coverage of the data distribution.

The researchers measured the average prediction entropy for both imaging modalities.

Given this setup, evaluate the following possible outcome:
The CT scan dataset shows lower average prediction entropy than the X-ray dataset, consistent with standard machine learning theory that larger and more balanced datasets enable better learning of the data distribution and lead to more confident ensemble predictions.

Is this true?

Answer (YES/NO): NO